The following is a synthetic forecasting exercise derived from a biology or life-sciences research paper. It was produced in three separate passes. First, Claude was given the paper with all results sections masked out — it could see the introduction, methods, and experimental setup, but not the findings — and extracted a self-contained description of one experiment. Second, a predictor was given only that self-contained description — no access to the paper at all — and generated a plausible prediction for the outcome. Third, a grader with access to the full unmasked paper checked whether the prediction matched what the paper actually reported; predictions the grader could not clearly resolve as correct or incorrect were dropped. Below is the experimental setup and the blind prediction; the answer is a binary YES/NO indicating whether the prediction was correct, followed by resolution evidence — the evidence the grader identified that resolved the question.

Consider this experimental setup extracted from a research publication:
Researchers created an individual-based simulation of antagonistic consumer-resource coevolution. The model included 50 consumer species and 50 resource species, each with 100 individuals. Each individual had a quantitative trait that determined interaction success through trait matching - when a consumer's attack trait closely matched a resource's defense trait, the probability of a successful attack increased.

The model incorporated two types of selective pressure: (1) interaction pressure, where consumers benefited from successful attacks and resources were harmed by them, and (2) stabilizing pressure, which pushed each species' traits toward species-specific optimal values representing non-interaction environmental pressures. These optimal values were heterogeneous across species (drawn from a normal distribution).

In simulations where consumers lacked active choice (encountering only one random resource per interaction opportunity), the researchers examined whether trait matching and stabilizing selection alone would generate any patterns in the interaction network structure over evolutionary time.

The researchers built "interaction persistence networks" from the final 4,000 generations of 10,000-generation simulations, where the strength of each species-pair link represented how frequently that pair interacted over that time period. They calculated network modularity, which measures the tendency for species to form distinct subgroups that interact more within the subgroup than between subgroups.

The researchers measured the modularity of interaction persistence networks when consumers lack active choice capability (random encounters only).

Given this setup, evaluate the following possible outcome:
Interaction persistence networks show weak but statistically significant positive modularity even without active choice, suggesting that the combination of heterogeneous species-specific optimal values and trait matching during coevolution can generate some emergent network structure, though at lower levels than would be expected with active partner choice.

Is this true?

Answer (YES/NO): NO